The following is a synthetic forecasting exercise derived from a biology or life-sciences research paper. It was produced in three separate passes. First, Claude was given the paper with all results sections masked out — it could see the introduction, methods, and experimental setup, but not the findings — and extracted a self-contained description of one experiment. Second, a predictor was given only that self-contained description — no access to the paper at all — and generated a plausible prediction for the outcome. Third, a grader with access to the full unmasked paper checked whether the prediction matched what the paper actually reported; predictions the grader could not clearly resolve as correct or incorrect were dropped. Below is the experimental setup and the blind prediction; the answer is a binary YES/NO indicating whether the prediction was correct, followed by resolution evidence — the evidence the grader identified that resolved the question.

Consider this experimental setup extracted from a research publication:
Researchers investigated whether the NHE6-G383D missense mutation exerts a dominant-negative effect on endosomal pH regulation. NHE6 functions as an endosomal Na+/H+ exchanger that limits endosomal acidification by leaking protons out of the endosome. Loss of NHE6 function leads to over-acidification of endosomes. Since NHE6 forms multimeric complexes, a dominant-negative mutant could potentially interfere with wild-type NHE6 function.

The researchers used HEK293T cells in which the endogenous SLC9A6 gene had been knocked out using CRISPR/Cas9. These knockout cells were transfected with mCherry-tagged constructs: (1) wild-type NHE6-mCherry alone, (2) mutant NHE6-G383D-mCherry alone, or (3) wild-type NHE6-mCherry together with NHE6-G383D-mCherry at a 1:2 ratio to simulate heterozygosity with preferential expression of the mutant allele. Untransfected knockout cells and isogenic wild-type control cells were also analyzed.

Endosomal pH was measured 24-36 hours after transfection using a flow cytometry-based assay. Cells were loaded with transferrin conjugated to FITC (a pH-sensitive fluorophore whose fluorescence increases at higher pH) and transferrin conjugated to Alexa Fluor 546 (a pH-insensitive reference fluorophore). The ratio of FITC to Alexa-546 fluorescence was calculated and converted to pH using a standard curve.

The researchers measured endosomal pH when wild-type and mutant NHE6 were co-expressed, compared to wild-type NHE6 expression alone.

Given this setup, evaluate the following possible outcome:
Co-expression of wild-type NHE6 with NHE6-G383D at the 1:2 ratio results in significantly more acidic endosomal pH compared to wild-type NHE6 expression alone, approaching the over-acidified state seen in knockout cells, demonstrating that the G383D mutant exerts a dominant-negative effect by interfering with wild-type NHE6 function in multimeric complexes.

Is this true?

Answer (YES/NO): YES